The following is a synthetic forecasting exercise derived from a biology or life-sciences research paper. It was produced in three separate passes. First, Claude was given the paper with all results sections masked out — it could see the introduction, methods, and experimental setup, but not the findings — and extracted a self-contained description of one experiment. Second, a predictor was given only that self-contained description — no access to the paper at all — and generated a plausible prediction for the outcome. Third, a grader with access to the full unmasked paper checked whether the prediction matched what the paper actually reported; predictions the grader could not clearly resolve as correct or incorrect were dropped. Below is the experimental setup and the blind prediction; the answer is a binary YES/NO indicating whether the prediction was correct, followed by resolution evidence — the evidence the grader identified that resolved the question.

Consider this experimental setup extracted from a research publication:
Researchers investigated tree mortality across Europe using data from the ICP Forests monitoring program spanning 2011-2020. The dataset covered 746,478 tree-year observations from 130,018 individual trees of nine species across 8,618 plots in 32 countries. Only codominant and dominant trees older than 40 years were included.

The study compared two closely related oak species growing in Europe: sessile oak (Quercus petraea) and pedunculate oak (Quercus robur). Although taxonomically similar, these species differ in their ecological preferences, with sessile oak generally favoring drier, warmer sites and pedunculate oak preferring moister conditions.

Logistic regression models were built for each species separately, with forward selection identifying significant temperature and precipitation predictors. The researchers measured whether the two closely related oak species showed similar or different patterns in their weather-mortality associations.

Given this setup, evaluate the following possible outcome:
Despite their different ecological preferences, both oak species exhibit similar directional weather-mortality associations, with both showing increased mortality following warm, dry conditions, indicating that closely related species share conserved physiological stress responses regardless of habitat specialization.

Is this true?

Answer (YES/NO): NO